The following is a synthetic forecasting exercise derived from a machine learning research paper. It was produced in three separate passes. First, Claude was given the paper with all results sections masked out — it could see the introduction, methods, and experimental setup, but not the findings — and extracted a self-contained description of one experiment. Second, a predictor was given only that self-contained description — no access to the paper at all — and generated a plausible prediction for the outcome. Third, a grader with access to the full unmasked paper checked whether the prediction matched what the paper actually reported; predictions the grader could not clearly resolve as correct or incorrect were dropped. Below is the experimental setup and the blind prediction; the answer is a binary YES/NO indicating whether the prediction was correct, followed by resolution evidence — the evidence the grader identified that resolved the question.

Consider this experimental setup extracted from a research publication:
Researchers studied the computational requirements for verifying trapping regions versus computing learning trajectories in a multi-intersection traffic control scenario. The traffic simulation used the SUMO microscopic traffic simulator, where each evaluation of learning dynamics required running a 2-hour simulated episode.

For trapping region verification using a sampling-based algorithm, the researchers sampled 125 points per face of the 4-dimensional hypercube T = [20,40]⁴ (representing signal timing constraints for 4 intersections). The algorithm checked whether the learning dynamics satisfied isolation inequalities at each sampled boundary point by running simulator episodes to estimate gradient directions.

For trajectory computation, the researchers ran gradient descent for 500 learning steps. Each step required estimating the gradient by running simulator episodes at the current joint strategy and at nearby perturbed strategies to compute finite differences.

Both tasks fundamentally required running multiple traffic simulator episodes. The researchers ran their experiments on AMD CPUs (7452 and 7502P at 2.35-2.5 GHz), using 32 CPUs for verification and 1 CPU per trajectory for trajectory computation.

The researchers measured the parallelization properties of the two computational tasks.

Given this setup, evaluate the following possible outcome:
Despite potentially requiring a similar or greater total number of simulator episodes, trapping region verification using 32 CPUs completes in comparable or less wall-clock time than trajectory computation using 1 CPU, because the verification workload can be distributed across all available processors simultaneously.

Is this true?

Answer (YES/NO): YES